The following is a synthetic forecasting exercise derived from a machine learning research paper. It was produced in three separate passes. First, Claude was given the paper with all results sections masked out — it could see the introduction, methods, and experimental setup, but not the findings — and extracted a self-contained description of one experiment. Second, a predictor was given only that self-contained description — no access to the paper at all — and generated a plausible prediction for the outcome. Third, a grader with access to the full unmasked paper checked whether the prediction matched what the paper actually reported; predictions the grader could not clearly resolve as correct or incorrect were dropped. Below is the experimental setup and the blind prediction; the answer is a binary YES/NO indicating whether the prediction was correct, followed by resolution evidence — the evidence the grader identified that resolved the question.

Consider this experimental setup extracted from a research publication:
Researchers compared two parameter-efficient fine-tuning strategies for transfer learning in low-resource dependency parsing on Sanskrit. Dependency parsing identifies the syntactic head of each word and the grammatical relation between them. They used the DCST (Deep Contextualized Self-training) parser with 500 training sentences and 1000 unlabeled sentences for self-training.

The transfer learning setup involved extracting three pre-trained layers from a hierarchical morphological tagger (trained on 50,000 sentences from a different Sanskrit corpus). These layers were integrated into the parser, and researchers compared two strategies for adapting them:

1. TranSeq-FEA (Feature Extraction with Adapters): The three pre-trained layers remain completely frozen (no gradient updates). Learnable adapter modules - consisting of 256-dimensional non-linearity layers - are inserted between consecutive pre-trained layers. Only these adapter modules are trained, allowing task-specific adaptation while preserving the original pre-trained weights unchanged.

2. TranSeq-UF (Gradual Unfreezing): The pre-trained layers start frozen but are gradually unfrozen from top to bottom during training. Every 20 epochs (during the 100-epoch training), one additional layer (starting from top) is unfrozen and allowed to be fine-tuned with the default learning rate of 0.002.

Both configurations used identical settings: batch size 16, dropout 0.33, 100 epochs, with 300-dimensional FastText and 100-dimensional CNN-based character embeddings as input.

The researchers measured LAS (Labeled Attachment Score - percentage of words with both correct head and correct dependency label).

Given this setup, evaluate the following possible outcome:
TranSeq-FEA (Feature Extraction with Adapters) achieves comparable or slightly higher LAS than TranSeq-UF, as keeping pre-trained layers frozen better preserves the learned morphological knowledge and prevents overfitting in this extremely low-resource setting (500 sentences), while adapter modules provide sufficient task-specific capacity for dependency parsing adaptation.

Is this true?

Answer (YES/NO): NO